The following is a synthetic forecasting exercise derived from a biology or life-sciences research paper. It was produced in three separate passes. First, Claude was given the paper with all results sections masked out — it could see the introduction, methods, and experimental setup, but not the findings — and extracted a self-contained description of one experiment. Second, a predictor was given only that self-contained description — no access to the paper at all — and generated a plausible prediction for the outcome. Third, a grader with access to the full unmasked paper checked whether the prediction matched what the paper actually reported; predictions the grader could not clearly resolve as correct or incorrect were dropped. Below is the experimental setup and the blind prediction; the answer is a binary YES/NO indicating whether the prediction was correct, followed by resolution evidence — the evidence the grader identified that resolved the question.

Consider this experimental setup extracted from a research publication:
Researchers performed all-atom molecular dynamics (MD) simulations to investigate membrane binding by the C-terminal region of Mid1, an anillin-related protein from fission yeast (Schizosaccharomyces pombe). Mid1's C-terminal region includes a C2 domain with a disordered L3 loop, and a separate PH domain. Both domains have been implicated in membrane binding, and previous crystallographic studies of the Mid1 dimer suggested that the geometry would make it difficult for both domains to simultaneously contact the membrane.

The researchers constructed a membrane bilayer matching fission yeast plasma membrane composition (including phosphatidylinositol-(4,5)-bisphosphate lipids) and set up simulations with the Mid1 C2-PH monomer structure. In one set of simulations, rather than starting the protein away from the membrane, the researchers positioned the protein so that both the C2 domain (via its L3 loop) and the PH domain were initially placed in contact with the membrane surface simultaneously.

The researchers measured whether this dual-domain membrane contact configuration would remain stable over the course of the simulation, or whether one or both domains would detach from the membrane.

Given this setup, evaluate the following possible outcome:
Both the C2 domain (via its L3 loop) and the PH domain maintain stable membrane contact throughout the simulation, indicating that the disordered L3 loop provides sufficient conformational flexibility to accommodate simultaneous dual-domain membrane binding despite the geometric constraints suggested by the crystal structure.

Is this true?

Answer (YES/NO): YES